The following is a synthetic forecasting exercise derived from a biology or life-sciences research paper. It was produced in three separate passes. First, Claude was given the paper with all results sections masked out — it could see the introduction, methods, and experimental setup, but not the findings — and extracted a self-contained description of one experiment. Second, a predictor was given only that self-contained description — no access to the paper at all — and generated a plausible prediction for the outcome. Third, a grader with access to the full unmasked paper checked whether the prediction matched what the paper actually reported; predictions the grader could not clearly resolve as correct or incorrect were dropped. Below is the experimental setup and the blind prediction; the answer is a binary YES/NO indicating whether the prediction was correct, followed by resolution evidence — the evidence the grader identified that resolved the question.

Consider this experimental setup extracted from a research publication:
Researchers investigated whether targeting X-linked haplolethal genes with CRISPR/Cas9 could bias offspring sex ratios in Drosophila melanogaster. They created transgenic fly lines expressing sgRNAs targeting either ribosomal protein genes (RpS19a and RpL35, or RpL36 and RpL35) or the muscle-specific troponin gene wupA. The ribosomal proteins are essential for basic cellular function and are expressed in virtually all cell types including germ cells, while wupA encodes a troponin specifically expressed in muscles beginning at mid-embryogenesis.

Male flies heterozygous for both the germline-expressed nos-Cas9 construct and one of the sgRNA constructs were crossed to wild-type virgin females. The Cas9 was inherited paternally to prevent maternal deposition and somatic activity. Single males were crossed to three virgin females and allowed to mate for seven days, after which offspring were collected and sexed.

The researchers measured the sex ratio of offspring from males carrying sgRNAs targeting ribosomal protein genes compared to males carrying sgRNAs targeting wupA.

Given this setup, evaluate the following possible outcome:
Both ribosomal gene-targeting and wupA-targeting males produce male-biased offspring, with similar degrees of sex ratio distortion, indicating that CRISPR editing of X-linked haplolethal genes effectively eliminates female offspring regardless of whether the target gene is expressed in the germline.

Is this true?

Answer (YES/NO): NO